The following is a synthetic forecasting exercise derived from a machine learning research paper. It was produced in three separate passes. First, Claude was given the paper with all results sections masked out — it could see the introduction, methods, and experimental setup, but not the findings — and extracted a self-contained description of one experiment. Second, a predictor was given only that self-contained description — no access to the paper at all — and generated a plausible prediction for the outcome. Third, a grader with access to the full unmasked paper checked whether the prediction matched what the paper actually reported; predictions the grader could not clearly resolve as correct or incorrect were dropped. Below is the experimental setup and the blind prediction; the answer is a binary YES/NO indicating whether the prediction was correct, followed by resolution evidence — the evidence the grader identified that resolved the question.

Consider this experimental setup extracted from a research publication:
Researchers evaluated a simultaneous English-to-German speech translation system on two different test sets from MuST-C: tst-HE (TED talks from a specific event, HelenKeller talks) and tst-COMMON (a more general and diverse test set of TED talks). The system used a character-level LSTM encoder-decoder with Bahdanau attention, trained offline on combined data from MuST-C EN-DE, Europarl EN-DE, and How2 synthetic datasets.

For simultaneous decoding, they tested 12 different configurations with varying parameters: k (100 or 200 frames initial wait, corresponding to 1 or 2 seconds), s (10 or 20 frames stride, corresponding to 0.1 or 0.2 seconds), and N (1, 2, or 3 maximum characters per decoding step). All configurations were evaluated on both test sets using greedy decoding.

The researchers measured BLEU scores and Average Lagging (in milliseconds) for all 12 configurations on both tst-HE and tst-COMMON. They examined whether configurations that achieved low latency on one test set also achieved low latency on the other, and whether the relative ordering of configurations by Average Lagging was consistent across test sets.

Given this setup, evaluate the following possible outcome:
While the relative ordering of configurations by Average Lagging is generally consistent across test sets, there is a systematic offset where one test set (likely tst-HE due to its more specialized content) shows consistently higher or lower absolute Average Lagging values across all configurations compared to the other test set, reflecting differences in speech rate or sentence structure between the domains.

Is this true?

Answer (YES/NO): NO